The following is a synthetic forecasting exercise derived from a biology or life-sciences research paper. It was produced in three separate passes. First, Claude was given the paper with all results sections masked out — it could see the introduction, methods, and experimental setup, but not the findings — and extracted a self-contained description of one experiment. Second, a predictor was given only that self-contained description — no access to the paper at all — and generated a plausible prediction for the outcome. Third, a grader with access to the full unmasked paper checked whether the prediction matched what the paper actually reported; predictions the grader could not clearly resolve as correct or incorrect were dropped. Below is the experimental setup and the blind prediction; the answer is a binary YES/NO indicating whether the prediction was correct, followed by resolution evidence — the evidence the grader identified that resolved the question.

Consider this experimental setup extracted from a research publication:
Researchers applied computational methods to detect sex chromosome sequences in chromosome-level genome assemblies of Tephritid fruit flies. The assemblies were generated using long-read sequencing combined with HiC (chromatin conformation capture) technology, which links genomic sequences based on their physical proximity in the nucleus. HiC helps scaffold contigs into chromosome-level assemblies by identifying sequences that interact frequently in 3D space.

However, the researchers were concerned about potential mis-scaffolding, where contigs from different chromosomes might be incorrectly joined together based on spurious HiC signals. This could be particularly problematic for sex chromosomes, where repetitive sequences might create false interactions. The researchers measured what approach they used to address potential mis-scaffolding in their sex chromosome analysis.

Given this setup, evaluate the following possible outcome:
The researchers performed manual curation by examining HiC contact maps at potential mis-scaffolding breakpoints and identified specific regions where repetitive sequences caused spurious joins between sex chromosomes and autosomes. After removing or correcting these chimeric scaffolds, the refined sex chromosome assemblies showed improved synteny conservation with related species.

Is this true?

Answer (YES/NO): NO